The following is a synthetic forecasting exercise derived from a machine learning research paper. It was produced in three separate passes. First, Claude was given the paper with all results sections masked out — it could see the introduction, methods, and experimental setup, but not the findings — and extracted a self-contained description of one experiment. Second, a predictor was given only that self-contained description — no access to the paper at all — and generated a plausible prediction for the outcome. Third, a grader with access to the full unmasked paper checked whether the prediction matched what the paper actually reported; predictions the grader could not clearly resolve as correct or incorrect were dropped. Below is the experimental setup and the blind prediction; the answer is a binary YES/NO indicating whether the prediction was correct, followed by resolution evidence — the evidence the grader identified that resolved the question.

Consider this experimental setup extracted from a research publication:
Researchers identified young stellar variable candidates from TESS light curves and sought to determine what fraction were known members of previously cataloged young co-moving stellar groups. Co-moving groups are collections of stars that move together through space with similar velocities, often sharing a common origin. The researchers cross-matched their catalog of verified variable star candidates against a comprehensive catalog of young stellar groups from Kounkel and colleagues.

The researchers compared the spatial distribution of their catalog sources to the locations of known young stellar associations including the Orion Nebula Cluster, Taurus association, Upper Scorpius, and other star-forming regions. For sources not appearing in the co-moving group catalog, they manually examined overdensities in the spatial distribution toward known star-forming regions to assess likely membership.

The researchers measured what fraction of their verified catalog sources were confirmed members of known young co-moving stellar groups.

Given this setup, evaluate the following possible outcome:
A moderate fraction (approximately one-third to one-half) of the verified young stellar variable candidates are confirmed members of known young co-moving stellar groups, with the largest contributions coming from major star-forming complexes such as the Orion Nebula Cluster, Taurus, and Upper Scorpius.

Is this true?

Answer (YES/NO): YES